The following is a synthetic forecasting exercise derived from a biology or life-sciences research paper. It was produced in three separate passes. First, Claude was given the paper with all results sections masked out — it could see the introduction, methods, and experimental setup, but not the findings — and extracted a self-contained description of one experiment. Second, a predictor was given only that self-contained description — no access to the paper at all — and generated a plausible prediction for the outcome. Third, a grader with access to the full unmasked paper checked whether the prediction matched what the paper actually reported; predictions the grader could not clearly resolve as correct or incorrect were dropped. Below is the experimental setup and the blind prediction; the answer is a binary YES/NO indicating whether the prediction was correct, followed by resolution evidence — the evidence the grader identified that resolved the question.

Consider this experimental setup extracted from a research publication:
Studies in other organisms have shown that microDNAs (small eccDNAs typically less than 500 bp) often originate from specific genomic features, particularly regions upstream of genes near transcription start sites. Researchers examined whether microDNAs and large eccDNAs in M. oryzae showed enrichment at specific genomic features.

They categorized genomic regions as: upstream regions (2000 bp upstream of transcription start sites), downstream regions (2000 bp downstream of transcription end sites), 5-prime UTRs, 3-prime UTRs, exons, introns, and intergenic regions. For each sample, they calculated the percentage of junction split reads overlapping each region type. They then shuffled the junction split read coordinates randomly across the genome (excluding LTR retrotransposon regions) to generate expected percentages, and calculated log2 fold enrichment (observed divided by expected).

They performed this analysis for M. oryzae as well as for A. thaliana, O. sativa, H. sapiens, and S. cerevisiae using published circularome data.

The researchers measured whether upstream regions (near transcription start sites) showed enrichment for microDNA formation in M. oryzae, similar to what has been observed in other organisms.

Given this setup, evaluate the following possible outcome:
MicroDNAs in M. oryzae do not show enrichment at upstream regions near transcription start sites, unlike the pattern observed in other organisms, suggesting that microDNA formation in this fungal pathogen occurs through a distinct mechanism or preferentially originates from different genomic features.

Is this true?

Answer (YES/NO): YES